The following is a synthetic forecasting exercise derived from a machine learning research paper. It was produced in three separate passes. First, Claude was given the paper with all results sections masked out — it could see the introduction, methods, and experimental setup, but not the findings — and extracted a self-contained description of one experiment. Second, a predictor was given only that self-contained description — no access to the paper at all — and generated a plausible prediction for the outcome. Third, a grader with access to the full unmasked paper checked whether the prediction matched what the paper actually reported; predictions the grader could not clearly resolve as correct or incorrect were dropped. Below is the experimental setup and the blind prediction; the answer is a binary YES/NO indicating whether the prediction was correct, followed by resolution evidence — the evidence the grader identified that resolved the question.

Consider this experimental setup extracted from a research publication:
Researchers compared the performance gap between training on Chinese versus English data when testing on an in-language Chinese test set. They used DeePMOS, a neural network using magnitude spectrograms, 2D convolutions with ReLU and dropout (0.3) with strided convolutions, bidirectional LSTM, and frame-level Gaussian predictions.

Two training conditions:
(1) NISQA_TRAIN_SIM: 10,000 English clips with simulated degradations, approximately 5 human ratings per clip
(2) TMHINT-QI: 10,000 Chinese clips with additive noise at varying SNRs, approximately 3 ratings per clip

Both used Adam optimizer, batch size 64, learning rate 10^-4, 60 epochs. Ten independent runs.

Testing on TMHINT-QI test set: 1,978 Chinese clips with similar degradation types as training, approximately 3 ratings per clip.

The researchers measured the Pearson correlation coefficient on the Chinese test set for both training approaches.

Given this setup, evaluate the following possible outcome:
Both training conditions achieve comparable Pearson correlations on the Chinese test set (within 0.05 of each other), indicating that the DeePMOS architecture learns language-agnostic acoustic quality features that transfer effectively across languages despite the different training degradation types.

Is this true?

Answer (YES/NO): NO